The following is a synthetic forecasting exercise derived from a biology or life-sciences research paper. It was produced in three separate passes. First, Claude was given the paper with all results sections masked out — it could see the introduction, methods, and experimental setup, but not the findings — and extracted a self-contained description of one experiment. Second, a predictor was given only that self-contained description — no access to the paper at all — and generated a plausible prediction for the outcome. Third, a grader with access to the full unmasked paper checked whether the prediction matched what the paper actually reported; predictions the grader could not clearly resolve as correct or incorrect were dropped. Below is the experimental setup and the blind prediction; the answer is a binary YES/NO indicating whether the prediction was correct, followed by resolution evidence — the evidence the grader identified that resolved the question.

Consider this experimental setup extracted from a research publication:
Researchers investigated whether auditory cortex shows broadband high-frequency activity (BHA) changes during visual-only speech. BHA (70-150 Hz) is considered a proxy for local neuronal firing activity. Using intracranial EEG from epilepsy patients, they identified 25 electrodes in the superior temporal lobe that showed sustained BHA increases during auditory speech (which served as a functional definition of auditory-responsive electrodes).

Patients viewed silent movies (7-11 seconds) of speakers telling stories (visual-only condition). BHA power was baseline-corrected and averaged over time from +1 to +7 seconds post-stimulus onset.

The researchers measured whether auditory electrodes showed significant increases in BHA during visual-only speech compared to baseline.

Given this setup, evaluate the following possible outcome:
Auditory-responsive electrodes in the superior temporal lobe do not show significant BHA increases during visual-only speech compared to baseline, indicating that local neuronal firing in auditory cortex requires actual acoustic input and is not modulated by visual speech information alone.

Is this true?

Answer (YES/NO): YES